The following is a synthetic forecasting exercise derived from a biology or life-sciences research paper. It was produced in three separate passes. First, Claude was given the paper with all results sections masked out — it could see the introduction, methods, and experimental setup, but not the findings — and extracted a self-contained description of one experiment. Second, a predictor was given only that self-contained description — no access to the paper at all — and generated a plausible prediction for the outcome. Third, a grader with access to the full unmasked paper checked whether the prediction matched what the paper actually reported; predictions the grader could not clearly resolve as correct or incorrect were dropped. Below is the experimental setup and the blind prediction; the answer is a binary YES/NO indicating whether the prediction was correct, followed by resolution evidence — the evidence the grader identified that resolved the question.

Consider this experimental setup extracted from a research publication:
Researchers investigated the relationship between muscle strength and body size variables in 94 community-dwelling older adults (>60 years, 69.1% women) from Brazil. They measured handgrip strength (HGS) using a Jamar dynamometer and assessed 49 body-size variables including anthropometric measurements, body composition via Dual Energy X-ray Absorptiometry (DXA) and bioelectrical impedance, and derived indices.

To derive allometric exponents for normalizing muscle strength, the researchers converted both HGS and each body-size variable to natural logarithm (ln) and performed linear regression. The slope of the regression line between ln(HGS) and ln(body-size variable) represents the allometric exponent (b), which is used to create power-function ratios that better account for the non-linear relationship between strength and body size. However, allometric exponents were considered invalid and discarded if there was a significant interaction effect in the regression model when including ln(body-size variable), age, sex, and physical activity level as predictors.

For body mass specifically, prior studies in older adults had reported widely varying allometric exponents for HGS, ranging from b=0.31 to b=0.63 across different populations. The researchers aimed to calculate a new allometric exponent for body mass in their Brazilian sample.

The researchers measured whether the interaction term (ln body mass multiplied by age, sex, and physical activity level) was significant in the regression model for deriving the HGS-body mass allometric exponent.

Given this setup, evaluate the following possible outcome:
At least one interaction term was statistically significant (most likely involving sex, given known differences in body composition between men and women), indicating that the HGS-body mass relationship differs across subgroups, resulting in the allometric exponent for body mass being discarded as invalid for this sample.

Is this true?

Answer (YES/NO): NO